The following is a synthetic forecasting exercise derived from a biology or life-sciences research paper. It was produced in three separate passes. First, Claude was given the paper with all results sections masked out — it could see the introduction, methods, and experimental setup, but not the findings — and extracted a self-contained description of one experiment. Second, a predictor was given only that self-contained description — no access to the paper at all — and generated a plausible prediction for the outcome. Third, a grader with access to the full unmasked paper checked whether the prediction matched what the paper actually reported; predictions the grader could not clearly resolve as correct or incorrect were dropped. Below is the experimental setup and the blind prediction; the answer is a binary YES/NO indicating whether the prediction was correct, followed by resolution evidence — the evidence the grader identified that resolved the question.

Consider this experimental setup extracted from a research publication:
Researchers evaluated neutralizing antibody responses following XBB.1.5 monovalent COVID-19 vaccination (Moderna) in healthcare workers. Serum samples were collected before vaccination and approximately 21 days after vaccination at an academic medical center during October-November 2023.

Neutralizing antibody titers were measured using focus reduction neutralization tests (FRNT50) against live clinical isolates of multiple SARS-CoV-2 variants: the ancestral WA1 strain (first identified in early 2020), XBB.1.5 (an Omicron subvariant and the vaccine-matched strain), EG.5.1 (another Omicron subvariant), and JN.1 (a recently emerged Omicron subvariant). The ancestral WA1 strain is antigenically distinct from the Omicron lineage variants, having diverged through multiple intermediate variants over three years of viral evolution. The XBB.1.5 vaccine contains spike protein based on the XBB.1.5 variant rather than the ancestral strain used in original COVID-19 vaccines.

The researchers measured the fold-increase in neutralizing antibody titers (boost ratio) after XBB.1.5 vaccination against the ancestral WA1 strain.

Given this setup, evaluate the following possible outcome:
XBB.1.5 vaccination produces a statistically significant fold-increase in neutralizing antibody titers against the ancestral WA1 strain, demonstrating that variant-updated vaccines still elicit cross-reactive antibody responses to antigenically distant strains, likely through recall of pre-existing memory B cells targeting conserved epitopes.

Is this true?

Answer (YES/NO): YES